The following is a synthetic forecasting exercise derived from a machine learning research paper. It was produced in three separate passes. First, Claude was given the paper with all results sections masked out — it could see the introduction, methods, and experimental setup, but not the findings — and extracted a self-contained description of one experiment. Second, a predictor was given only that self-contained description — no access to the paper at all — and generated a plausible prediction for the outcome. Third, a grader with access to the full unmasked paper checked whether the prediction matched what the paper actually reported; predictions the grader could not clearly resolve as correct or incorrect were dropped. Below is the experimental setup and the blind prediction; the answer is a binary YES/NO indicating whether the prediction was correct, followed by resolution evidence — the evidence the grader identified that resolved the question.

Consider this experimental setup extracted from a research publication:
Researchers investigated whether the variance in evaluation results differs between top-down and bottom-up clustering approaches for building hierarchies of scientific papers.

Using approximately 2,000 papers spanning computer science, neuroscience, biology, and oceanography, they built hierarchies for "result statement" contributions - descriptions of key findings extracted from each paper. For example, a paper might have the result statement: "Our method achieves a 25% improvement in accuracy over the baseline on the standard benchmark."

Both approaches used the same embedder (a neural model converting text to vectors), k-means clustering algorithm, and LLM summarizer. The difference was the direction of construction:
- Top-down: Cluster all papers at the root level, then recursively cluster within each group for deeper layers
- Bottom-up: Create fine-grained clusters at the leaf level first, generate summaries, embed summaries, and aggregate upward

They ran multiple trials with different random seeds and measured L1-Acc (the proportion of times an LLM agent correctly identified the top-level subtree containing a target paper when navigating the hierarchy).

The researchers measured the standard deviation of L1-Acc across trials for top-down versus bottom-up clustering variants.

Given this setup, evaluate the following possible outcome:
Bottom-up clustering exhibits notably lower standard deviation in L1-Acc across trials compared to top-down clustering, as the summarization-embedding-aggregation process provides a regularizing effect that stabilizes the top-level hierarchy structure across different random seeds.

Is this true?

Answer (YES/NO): NO